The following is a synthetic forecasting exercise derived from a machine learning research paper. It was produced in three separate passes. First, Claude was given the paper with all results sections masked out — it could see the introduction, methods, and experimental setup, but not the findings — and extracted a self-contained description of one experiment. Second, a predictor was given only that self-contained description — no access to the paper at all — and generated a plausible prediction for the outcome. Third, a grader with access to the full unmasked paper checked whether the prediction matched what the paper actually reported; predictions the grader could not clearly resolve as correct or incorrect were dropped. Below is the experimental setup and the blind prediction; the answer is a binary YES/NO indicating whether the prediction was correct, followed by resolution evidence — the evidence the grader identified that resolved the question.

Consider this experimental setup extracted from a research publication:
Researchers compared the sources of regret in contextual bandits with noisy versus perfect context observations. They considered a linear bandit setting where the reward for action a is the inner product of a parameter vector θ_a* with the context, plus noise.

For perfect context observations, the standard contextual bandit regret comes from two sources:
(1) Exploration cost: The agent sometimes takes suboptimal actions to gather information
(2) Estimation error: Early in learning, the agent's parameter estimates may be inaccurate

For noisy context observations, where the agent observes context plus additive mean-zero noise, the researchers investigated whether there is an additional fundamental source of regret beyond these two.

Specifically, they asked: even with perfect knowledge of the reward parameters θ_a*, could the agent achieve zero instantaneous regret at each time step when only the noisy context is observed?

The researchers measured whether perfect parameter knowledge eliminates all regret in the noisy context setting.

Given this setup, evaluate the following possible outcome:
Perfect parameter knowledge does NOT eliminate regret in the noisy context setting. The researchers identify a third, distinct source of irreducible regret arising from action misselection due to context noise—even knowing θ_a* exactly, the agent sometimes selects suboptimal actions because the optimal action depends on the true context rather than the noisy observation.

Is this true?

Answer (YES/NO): YES